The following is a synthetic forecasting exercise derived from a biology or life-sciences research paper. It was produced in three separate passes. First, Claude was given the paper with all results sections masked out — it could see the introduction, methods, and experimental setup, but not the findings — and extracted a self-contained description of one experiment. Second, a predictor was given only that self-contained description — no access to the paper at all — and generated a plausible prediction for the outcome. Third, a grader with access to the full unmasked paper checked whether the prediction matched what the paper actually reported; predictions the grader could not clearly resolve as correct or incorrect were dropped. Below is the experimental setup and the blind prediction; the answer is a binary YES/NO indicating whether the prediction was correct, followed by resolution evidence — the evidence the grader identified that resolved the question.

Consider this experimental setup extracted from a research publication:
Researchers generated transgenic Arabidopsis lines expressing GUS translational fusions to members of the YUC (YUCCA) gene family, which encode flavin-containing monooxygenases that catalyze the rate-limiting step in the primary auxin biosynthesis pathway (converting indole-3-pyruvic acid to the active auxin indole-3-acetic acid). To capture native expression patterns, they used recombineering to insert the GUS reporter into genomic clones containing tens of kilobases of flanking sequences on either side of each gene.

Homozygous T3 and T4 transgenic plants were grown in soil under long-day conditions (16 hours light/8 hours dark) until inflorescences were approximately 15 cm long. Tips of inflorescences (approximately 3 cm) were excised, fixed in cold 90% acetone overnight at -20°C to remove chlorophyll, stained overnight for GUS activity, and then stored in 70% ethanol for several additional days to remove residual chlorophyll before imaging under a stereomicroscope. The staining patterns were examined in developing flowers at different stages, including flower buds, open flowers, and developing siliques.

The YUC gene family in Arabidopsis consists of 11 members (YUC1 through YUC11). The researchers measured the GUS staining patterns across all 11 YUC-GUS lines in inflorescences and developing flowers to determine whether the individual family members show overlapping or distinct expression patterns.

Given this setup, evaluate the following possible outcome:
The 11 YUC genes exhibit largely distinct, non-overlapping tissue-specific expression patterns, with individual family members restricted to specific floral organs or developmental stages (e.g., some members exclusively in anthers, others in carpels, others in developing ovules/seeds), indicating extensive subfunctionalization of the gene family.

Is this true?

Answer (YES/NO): NO